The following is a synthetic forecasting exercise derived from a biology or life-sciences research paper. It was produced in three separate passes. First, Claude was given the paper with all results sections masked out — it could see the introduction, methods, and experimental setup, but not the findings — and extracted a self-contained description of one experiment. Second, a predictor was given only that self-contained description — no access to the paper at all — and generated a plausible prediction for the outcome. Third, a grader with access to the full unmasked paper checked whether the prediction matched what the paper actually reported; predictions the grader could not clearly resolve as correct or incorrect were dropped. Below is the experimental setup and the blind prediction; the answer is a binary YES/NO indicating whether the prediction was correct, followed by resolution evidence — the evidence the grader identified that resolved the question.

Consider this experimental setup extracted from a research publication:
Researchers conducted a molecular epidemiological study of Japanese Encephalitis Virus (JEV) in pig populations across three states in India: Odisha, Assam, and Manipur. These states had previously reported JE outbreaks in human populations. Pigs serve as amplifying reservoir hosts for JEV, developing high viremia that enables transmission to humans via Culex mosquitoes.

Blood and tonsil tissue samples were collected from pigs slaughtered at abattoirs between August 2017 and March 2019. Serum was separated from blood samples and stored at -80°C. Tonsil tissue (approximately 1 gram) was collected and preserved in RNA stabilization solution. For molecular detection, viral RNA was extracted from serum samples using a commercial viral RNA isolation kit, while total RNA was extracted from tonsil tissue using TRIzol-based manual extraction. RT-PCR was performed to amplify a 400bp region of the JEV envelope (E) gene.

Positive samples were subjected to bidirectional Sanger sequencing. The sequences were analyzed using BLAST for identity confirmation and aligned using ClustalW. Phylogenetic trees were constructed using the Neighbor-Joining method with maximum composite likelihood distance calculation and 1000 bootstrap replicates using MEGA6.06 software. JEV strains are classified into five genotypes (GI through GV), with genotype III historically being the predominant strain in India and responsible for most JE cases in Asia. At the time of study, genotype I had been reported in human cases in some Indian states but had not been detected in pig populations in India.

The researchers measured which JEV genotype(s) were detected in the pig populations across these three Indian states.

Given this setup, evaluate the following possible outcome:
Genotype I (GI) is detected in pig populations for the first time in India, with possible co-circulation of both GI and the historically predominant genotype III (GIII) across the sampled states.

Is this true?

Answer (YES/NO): NO